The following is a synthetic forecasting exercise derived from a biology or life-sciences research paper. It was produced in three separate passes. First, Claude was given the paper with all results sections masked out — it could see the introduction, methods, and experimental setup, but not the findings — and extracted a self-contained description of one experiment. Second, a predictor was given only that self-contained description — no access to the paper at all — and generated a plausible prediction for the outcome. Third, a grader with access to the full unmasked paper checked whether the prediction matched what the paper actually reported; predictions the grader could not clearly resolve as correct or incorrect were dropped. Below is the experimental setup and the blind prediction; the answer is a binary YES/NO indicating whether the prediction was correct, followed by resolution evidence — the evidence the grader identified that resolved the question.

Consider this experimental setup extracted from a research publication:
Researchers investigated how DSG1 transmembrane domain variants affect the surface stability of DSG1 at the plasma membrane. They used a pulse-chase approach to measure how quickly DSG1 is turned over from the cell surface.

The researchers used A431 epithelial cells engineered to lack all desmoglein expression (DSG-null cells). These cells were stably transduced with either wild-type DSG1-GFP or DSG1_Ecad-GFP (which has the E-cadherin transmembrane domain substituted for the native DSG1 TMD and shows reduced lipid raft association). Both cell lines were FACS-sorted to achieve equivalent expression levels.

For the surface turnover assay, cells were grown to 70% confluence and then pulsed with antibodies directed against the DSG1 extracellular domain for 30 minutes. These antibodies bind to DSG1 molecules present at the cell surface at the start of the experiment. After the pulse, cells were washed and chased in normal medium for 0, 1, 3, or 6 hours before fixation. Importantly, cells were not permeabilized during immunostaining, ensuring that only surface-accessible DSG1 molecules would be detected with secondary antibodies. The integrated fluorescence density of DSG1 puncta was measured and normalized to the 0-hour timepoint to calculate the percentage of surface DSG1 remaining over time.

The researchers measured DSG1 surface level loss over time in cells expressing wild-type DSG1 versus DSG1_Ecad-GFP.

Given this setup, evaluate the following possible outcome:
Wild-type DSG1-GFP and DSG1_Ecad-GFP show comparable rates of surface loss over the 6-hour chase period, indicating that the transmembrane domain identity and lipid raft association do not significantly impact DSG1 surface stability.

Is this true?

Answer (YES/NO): YES